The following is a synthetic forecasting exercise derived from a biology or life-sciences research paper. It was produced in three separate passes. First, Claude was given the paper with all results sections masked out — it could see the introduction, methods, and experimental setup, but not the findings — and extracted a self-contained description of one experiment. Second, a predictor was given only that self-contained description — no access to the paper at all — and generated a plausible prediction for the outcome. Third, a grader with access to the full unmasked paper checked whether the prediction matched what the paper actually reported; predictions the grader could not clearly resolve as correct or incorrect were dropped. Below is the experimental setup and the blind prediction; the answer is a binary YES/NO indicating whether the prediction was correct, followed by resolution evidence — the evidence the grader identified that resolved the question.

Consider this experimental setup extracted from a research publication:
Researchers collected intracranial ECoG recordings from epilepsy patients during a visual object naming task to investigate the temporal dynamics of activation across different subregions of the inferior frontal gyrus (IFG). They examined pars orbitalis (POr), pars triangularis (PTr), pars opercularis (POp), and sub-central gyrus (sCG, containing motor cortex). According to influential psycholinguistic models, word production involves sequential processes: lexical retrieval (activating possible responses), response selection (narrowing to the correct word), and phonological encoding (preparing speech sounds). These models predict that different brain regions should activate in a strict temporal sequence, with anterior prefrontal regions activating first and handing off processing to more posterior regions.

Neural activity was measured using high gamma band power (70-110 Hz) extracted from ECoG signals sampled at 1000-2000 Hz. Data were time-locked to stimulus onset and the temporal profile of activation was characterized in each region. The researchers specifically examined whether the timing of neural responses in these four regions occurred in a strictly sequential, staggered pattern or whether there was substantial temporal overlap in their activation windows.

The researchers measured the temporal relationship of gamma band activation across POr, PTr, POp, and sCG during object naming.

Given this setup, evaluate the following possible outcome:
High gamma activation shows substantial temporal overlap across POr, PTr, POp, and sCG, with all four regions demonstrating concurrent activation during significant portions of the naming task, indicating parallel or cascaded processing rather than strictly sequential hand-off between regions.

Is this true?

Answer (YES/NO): YES